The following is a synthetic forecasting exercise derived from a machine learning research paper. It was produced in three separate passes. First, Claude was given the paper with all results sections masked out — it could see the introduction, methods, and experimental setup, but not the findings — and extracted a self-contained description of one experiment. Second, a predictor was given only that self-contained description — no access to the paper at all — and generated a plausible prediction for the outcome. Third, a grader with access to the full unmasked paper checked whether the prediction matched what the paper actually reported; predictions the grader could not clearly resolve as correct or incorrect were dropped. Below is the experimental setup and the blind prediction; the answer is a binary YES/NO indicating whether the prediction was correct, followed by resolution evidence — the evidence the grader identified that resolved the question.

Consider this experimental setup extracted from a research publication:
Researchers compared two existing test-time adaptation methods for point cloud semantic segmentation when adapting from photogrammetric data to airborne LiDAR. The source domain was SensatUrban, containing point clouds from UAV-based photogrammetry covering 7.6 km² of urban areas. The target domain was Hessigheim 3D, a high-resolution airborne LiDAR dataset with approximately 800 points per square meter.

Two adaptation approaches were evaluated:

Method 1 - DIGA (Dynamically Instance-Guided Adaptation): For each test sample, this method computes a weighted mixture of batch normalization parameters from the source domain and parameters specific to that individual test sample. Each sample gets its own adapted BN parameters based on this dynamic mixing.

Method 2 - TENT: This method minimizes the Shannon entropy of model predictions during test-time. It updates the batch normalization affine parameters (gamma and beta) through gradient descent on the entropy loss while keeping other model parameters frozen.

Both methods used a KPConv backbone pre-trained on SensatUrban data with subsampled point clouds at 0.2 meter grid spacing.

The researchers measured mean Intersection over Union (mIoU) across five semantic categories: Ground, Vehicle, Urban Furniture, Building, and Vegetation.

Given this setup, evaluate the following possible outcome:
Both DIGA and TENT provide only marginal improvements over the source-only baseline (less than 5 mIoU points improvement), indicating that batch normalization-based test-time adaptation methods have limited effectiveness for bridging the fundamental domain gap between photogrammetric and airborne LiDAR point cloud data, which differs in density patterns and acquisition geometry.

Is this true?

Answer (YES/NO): NO